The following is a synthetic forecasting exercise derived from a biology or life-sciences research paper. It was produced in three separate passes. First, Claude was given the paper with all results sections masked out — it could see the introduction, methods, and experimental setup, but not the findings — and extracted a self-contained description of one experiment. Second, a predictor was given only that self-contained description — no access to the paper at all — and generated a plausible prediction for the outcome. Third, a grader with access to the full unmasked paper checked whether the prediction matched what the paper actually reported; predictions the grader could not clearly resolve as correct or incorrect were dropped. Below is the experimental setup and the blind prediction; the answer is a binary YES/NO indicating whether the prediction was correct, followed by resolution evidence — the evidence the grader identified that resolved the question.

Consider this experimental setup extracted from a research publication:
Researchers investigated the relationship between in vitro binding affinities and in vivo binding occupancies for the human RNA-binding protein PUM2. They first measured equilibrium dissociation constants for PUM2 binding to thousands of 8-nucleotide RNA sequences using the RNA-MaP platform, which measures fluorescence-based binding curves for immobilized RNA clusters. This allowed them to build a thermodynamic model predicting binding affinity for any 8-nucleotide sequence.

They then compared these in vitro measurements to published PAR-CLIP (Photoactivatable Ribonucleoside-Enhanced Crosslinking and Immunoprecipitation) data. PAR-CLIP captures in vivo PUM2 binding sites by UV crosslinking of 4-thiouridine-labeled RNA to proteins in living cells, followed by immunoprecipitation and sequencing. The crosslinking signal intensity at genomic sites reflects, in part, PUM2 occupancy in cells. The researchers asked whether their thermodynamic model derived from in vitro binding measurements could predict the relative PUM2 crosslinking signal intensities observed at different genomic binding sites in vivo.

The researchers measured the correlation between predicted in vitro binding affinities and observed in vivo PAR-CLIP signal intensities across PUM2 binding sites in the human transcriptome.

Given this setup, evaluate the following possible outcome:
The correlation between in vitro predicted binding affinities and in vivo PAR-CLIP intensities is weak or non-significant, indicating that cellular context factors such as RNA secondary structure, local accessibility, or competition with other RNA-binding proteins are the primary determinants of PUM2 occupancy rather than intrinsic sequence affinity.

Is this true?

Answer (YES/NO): NO